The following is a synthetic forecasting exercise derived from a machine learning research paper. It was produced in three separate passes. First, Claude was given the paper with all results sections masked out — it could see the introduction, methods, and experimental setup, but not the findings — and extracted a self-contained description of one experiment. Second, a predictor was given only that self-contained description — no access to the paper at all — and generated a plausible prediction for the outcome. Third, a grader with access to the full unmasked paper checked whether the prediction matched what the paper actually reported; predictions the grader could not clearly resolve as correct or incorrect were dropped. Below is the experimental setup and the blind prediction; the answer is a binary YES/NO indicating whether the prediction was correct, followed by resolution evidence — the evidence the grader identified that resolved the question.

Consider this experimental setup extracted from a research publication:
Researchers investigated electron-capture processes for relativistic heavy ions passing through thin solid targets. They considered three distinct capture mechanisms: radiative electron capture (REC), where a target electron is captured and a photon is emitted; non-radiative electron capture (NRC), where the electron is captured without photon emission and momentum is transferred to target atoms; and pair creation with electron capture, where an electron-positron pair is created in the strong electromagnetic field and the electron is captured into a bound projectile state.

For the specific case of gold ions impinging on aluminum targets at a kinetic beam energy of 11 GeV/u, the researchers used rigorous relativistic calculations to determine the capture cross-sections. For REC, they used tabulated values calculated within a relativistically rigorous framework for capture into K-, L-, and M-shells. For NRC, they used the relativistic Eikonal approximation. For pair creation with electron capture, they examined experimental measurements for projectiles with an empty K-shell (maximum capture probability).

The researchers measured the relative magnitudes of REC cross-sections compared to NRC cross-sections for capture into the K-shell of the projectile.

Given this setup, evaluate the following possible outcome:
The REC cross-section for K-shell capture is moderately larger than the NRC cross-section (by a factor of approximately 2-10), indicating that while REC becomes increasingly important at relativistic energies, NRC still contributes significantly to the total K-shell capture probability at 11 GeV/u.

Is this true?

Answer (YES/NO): NO